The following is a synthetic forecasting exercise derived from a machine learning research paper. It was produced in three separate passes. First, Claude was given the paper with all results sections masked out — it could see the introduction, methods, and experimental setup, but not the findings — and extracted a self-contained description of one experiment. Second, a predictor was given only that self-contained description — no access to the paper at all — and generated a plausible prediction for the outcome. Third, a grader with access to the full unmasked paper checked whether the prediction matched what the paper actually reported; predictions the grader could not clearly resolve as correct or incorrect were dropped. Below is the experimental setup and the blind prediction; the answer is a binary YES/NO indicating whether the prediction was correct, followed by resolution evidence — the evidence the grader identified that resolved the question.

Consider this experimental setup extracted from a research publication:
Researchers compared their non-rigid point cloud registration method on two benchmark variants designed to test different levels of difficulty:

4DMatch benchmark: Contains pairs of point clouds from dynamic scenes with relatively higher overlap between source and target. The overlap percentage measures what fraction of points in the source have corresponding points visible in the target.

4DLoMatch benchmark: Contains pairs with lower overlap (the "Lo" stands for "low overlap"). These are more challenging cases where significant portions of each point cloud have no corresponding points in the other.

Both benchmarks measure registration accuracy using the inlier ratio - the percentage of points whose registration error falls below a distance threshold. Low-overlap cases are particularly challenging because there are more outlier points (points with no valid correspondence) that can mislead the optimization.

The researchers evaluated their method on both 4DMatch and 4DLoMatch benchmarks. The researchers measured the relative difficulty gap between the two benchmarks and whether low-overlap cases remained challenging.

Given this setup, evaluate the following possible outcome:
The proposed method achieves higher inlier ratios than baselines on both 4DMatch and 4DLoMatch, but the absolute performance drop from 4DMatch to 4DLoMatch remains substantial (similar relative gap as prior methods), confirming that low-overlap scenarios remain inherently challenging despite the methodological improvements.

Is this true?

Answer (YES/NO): NO